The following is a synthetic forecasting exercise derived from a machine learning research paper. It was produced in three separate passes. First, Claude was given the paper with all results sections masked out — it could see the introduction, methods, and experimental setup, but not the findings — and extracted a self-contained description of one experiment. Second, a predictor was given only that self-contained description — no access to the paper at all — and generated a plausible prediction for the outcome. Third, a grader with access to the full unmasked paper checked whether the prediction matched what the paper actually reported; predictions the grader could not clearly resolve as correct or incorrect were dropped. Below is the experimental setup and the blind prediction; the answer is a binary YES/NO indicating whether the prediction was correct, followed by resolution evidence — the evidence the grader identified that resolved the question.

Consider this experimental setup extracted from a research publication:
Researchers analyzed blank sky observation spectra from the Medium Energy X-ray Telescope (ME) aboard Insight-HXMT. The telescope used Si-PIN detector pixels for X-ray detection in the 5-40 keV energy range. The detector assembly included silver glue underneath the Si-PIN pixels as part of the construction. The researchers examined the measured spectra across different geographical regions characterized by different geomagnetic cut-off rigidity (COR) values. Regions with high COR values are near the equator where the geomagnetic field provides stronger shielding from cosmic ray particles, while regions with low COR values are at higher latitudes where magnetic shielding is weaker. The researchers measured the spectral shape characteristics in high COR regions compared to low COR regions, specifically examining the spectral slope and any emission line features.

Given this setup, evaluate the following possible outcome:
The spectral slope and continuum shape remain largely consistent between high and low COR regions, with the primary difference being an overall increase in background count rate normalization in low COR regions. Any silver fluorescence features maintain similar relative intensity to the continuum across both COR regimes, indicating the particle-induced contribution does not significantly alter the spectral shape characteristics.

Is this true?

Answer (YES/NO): NO